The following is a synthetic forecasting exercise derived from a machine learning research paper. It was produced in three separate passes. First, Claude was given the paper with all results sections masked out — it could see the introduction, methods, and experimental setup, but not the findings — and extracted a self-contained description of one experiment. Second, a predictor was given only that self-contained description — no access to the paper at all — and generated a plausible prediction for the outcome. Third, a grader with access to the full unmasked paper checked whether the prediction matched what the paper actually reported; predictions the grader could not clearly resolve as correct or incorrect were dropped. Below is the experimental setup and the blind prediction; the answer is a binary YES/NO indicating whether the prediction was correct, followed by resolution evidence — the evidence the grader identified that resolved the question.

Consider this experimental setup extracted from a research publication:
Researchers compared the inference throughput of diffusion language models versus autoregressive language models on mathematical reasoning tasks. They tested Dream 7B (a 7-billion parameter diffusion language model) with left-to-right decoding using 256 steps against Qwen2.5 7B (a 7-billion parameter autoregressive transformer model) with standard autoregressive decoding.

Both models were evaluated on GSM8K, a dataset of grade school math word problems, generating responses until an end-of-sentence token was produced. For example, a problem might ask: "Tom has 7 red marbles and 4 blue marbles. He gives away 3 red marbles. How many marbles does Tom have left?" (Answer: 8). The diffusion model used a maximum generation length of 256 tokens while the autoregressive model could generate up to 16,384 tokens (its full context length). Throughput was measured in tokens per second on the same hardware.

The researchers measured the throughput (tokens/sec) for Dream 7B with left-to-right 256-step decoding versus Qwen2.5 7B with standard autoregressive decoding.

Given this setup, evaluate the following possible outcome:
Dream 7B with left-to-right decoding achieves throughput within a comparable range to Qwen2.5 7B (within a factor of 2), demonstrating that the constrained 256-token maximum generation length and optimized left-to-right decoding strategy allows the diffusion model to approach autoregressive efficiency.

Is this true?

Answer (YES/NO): NO